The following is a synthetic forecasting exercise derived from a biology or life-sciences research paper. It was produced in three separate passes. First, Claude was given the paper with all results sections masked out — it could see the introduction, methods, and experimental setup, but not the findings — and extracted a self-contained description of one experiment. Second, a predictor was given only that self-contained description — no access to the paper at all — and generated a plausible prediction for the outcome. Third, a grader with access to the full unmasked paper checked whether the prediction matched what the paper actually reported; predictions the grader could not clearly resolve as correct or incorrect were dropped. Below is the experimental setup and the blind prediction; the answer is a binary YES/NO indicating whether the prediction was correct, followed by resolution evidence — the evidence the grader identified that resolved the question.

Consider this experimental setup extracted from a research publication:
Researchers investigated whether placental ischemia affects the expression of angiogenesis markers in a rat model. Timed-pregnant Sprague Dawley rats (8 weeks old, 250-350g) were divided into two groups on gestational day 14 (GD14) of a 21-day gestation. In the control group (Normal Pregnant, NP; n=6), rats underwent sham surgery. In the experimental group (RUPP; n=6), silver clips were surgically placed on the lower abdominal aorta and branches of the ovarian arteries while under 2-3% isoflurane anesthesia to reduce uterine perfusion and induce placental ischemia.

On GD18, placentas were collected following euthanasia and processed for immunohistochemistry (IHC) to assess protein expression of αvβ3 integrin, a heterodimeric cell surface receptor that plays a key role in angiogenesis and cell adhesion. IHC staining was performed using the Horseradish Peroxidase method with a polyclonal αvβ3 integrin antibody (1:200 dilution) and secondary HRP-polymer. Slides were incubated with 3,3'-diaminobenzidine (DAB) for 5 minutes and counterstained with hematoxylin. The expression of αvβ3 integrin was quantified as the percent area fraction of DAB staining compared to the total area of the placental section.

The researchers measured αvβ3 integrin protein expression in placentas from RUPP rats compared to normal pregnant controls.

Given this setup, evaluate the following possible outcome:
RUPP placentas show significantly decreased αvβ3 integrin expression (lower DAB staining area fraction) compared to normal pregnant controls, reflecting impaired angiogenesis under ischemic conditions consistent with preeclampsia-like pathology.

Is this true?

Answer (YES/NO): YES